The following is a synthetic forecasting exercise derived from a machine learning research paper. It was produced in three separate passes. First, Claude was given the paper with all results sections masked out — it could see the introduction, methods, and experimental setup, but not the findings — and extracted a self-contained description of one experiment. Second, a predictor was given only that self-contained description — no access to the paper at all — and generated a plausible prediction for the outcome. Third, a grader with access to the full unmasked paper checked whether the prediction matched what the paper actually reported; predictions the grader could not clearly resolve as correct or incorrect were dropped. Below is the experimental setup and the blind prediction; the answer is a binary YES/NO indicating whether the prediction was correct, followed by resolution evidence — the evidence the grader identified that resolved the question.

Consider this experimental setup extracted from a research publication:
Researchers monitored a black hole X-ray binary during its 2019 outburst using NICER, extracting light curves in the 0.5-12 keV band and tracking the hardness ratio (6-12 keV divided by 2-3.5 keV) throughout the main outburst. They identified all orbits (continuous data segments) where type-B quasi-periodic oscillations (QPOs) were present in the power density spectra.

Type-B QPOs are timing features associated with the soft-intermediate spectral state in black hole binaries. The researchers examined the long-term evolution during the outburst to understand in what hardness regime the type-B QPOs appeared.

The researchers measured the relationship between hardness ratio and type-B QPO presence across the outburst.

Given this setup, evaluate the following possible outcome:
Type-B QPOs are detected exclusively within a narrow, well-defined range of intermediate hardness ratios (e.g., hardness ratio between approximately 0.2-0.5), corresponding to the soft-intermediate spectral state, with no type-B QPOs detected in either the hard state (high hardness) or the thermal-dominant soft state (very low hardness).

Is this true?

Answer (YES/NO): NO